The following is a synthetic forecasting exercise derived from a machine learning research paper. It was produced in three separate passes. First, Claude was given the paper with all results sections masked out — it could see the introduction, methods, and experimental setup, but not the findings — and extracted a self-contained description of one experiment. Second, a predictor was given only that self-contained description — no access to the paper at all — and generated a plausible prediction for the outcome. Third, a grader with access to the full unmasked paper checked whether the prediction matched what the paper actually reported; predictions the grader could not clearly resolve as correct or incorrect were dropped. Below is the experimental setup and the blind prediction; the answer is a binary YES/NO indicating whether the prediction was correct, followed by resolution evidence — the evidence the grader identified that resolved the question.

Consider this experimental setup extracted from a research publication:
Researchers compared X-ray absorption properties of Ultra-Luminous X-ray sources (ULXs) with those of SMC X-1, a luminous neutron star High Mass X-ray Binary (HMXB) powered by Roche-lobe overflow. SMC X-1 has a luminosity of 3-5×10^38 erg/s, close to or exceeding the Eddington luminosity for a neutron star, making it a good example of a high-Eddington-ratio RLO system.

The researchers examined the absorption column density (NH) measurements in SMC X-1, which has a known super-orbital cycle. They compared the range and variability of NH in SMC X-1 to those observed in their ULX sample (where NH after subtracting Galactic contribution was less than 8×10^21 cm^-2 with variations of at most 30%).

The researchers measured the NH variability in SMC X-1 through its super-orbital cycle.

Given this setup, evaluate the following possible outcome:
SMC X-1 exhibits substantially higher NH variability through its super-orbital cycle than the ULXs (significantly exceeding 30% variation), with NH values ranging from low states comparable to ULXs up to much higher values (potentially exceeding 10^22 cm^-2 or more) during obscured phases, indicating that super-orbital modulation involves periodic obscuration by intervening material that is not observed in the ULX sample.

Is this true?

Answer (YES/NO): YES